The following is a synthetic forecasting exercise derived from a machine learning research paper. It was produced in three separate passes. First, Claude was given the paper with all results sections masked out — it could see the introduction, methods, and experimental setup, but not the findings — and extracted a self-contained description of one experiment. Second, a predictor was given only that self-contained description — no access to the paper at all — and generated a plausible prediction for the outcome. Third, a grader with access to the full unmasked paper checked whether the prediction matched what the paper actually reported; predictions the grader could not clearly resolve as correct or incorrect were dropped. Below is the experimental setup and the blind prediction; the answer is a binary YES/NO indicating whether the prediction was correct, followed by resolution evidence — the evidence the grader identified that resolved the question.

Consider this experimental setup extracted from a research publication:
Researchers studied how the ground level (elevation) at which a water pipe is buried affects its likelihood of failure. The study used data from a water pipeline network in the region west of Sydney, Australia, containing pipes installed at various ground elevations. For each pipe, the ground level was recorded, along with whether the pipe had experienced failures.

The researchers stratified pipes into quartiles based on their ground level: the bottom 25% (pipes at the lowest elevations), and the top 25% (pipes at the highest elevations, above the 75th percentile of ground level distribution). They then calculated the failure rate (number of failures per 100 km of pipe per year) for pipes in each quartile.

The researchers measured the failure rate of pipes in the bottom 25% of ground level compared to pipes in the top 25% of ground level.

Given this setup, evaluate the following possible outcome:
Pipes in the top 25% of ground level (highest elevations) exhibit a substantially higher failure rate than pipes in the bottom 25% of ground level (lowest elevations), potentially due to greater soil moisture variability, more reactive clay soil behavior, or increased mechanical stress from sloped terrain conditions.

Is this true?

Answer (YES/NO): NO